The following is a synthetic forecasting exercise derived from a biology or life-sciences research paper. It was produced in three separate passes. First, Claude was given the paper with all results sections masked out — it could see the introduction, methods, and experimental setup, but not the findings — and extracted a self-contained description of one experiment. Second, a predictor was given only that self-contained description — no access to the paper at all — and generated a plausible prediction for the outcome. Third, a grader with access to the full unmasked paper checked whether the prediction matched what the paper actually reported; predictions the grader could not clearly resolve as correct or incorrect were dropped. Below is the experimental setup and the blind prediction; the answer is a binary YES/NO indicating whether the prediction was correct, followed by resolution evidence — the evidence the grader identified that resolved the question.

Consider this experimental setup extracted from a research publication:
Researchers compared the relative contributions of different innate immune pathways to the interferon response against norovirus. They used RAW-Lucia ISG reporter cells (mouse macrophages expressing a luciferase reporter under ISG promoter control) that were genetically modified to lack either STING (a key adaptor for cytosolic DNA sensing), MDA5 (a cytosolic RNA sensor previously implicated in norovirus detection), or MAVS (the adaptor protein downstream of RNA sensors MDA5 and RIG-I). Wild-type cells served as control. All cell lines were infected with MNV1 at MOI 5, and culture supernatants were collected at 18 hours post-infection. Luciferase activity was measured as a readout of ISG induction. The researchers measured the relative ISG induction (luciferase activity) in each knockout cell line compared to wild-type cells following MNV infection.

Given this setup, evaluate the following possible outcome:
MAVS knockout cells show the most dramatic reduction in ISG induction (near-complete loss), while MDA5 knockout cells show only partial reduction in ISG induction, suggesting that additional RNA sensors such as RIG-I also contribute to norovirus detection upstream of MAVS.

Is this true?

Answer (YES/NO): NO